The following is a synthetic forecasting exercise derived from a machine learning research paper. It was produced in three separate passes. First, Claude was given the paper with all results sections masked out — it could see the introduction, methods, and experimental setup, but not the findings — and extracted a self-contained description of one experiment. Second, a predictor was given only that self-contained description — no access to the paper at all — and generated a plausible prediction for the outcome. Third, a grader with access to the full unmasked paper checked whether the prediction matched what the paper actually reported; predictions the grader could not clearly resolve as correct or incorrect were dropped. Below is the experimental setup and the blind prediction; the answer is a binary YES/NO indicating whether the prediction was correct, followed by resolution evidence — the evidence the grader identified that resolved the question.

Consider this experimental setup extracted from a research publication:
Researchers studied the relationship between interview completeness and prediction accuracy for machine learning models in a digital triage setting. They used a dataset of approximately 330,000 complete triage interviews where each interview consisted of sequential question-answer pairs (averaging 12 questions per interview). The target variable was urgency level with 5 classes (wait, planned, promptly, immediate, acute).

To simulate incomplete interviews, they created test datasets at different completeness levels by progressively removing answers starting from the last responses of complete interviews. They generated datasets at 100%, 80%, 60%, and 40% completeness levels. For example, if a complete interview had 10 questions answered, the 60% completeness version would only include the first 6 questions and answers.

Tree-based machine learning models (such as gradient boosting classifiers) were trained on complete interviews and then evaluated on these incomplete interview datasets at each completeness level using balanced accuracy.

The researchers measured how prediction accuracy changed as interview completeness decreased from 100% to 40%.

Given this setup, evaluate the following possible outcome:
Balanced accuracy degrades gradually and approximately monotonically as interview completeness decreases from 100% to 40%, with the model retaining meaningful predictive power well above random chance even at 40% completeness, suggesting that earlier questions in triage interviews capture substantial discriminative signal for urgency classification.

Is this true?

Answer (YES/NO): YES